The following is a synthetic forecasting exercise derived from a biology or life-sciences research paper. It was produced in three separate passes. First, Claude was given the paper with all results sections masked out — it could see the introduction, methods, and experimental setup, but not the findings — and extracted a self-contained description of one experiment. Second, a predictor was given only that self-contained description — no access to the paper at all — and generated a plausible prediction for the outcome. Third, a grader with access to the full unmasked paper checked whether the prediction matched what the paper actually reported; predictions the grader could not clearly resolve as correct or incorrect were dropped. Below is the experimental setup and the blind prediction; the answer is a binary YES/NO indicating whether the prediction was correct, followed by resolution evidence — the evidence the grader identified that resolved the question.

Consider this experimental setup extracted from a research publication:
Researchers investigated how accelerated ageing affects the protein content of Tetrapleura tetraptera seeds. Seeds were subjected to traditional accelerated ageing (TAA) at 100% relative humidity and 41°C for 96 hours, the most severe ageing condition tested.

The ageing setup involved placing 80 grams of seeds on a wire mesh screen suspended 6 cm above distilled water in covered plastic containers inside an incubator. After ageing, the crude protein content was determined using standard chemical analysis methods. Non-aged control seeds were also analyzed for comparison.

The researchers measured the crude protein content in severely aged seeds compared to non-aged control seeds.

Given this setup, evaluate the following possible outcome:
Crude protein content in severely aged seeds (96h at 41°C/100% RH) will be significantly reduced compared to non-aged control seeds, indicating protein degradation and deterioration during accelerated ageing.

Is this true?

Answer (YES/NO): NO